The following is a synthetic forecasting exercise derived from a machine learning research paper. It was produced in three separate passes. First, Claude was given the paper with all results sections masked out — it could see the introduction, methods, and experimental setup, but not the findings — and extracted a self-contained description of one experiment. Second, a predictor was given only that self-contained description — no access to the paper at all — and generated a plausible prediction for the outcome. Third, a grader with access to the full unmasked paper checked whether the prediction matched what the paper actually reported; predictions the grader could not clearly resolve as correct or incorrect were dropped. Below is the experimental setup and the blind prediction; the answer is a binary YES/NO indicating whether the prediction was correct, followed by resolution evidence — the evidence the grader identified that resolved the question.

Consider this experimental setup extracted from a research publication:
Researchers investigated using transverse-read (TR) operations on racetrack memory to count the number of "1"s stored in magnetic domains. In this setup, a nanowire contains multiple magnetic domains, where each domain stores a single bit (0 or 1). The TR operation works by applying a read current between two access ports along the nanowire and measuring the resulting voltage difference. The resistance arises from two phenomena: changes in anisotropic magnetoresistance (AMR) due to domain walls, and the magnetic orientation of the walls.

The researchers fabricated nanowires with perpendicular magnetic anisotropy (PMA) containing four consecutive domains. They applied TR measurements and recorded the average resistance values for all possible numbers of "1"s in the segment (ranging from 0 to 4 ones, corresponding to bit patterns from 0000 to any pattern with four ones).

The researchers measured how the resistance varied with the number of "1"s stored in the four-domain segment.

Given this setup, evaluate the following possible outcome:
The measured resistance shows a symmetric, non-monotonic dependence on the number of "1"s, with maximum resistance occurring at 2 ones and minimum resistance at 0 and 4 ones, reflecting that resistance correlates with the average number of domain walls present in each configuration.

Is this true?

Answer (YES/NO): NO